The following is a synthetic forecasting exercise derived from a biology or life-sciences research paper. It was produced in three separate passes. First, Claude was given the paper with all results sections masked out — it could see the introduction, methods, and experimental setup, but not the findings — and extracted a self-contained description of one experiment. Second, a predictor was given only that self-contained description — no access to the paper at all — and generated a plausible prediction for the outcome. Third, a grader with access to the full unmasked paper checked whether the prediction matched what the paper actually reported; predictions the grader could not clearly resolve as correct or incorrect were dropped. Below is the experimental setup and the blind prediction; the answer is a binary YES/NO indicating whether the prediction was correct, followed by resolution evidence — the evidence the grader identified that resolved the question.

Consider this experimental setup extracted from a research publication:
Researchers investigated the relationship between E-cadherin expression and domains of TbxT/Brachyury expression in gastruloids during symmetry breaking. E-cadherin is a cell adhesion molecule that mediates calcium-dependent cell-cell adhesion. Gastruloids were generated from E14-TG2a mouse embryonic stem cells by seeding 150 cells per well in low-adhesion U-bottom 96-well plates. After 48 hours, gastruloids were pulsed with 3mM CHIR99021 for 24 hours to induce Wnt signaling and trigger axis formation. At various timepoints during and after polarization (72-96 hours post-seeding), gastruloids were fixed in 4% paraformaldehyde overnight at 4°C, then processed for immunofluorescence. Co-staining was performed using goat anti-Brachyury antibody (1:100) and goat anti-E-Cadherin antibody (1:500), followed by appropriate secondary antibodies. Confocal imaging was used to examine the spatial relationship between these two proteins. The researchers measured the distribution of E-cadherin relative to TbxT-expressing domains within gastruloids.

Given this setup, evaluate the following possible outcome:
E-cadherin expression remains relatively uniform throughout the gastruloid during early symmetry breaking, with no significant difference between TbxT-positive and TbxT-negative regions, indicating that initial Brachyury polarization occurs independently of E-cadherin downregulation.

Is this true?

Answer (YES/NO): NO